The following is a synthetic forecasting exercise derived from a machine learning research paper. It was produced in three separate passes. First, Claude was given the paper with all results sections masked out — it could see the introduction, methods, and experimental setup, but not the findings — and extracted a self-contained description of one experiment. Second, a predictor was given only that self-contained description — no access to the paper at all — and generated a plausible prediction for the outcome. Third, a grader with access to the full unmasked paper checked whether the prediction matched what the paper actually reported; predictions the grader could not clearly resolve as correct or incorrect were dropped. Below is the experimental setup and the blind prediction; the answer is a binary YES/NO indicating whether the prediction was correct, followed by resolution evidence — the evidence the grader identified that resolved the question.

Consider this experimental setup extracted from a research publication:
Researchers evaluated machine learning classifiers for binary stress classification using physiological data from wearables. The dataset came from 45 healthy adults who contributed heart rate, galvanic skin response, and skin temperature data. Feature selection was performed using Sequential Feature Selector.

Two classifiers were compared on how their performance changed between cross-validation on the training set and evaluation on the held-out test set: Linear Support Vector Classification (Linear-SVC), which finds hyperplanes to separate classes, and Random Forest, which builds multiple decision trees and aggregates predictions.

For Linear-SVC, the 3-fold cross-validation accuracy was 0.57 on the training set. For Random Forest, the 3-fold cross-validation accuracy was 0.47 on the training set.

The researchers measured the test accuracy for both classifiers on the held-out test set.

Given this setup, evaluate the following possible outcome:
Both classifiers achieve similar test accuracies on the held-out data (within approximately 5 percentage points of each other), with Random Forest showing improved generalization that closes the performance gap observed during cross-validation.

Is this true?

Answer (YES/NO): NO